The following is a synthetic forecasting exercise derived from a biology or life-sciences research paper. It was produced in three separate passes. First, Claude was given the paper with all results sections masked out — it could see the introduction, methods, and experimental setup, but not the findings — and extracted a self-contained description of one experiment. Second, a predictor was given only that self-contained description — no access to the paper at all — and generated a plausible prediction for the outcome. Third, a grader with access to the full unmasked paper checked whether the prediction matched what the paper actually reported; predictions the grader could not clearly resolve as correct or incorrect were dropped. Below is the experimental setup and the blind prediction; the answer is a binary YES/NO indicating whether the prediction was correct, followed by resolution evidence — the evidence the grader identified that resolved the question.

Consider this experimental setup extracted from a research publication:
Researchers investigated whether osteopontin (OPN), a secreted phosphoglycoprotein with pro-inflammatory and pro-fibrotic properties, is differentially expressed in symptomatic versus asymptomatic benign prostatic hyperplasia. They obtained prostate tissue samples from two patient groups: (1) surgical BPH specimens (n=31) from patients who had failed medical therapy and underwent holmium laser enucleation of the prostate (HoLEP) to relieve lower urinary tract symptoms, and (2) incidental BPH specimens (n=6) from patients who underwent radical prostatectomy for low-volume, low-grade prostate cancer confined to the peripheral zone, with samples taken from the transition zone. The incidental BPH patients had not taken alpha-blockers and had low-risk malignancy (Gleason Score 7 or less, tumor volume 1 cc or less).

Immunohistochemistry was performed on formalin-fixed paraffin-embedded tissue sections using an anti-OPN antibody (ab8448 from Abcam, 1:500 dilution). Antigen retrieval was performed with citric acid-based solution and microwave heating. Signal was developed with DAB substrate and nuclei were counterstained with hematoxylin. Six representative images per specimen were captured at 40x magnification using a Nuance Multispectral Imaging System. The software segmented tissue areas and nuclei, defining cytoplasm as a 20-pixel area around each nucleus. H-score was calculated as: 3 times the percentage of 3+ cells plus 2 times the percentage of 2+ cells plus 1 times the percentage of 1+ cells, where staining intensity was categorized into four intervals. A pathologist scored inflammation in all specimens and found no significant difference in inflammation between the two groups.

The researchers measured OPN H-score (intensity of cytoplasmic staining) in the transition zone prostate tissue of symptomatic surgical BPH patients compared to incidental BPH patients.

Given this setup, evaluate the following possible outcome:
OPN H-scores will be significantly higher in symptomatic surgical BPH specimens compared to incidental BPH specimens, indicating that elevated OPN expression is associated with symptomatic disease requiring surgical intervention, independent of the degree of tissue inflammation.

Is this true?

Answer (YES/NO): YES